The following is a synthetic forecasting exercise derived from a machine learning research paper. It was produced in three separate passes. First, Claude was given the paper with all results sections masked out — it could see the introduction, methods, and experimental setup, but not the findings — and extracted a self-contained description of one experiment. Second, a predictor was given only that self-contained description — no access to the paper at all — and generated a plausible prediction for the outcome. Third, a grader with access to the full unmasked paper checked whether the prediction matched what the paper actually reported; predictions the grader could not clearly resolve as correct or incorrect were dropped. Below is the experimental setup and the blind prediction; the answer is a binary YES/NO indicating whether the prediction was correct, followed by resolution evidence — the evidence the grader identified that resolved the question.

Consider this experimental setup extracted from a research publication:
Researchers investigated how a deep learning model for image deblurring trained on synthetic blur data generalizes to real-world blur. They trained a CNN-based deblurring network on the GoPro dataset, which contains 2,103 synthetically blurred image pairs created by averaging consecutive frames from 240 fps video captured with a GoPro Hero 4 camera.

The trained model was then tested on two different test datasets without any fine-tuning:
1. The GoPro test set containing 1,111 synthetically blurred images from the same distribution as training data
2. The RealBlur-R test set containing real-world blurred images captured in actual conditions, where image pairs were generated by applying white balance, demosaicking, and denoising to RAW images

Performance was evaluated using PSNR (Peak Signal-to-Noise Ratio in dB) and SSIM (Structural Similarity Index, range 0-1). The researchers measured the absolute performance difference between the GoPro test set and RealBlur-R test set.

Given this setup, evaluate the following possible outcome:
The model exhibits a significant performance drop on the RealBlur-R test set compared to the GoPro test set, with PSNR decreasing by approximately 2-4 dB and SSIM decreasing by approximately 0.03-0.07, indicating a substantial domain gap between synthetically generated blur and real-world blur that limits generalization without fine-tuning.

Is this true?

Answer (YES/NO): NO